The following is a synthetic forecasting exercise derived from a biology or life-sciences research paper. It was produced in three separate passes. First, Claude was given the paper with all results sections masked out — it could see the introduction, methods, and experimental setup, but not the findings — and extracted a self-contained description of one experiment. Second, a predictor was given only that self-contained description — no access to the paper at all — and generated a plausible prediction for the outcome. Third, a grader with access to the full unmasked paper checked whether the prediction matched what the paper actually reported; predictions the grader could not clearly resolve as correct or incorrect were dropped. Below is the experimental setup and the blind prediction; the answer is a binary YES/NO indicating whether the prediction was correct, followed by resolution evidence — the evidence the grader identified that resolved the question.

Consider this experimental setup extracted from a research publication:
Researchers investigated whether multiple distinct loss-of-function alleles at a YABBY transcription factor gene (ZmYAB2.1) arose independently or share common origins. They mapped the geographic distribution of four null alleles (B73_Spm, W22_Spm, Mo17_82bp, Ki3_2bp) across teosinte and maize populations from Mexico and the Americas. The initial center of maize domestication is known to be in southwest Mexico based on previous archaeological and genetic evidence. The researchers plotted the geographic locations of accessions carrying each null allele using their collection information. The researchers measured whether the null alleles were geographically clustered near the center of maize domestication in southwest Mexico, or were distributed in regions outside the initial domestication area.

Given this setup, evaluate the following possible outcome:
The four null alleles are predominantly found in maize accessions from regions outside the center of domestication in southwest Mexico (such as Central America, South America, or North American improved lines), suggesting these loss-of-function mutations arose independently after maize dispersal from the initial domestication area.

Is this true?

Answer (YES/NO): YES